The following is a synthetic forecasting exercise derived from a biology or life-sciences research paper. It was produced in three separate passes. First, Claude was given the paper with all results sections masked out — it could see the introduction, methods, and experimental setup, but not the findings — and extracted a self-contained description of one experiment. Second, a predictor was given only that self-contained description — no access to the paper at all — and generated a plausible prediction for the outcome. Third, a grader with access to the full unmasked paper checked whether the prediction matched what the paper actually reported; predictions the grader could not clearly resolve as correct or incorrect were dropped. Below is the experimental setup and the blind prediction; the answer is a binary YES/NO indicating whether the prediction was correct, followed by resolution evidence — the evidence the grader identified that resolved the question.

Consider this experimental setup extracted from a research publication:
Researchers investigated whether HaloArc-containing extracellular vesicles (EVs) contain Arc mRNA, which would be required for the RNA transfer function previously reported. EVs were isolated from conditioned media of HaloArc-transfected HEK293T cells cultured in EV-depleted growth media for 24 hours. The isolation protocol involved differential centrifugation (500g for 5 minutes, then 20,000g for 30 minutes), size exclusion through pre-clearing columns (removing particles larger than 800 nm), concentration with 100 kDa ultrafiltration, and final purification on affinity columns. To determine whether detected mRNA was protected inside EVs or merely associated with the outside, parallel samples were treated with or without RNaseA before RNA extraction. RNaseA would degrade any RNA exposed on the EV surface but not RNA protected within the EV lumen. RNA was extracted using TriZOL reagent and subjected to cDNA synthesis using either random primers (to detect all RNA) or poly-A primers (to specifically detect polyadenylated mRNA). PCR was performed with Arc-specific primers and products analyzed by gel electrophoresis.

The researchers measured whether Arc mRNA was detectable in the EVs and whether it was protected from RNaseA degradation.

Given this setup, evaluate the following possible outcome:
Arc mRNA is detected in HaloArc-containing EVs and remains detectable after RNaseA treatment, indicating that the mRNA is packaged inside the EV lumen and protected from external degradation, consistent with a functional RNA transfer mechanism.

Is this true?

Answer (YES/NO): YES